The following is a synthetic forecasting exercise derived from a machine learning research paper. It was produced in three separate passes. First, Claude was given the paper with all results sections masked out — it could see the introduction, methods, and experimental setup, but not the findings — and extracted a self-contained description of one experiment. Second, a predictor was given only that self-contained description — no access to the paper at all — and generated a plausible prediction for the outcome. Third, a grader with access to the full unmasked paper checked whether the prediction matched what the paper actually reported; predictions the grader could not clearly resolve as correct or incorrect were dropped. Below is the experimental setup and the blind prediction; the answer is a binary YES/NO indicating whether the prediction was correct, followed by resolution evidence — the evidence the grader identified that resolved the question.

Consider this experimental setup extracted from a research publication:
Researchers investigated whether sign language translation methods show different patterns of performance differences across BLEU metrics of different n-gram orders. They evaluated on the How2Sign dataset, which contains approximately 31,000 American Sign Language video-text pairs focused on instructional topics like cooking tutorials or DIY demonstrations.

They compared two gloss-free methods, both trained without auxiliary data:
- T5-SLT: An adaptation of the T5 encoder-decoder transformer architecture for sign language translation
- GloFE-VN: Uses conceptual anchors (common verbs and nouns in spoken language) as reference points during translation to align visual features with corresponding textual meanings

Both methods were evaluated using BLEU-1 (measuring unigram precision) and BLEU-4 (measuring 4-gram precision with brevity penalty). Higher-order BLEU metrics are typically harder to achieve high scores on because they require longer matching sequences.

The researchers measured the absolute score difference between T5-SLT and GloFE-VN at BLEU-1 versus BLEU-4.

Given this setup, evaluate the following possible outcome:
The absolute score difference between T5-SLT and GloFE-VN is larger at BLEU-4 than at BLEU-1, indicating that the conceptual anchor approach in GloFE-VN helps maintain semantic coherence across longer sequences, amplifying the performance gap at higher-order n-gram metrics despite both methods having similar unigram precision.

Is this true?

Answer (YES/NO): YES